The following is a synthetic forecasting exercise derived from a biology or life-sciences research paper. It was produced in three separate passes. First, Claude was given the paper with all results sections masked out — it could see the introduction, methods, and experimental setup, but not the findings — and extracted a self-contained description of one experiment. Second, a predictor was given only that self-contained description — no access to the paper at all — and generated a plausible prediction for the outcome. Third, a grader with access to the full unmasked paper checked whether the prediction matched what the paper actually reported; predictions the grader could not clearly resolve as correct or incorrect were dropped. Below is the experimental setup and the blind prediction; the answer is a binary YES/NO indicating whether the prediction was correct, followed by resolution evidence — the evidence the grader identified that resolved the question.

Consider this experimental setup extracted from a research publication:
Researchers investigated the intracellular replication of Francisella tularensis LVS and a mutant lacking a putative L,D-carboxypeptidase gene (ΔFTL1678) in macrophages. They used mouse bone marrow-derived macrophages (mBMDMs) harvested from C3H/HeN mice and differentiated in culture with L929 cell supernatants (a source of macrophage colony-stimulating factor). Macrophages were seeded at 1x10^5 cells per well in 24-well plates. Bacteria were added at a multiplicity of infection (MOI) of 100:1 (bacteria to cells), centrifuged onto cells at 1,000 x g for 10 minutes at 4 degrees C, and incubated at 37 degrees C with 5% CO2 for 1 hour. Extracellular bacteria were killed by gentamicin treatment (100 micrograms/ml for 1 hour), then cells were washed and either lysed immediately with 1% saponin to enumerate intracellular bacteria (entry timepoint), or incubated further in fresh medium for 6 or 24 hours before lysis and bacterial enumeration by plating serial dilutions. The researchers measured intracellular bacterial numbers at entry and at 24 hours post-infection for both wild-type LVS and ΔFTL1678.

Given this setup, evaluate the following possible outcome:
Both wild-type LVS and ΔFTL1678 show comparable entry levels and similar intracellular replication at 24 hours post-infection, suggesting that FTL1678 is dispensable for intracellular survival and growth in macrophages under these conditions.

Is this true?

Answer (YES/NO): NO